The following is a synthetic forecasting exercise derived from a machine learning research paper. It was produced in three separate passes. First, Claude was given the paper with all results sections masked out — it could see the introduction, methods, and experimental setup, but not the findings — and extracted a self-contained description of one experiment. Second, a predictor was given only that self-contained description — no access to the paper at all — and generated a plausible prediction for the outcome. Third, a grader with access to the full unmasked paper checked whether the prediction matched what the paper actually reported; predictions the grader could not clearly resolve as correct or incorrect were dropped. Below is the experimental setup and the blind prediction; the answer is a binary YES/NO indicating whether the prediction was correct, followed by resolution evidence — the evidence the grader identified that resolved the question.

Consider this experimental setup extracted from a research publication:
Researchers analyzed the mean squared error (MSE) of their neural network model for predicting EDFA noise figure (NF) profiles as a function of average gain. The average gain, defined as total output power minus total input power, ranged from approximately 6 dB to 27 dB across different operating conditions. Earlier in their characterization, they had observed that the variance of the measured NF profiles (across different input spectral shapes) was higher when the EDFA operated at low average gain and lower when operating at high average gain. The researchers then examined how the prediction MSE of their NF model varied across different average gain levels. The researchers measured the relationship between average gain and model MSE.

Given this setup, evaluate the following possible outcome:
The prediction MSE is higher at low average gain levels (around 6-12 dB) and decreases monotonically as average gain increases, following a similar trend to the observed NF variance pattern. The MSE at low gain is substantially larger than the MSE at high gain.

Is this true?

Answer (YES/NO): YES